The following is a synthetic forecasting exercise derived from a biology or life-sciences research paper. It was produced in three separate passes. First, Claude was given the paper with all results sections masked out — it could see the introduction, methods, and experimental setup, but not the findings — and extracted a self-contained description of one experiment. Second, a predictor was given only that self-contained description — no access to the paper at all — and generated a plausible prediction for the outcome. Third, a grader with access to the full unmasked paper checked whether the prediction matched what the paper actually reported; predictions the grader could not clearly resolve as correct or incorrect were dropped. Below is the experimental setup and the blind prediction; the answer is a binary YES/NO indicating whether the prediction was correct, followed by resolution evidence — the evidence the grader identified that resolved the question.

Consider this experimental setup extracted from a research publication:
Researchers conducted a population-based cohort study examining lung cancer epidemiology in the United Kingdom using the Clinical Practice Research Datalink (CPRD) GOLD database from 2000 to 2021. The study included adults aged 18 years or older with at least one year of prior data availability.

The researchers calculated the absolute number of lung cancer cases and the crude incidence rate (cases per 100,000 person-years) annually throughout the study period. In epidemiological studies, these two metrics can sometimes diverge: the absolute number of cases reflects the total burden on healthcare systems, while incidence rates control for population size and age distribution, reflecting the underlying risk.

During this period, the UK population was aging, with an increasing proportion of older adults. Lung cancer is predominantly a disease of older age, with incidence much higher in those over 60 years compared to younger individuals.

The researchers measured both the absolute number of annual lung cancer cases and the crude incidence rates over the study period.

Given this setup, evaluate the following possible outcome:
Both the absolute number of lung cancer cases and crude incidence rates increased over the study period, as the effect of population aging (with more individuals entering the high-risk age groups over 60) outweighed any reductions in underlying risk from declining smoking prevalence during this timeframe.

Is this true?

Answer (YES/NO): YES